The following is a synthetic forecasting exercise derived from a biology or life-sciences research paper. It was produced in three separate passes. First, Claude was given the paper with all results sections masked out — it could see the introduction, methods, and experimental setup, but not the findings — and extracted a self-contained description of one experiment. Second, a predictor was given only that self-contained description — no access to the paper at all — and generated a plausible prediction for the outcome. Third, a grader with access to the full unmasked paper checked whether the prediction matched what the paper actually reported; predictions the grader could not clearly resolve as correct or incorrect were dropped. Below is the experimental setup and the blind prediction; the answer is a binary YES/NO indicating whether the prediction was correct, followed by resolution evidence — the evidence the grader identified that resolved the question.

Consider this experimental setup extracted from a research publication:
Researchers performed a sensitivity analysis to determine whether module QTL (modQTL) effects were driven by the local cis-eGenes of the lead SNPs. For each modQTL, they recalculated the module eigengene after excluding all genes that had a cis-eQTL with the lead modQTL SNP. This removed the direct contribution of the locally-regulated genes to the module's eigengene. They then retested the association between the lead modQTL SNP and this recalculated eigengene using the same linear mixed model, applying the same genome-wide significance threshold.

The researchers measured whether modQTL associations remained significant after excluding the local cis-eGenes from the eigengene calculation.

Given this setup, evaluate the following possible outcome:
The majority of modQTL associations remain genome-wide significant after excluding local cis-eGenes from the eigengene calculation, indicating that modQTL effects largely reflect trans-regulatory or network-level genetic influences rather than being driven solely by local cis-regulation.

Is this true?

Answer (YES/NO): NO